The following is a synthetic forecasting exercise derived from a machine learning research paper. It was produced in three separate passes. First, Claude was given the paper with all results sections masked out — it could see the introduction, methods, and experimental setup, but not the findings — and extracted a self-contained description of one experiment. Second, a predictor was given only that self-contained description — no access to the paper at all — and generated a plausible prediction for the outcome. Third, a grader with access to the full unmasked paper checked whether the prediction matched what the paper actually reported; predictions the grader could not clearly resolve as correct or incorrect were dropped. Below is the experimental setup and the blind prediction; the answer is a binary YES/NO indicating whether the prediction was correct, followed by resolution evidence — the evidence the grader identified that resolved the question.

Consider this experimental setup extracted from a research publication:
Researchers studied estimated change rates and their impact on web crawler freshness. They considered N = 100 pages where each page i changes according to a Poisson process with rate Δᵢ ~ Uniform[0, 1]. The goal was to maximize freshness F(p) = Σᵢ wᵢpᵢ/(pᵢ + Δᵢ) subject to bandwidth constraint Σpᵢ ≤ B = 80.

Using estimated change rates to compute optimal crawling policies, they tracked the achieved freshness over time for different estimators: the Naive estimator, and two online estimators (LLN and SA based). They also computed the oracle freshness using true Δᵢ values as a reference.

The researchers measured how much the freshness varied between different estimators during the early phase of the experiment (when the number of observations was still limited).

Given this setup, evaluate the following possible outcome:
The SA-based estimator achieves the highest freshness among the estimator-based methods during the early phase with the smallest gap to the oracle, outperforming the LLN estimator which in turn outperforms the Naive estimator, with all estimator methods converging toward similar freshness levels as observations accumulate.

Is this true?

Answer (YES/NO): NO